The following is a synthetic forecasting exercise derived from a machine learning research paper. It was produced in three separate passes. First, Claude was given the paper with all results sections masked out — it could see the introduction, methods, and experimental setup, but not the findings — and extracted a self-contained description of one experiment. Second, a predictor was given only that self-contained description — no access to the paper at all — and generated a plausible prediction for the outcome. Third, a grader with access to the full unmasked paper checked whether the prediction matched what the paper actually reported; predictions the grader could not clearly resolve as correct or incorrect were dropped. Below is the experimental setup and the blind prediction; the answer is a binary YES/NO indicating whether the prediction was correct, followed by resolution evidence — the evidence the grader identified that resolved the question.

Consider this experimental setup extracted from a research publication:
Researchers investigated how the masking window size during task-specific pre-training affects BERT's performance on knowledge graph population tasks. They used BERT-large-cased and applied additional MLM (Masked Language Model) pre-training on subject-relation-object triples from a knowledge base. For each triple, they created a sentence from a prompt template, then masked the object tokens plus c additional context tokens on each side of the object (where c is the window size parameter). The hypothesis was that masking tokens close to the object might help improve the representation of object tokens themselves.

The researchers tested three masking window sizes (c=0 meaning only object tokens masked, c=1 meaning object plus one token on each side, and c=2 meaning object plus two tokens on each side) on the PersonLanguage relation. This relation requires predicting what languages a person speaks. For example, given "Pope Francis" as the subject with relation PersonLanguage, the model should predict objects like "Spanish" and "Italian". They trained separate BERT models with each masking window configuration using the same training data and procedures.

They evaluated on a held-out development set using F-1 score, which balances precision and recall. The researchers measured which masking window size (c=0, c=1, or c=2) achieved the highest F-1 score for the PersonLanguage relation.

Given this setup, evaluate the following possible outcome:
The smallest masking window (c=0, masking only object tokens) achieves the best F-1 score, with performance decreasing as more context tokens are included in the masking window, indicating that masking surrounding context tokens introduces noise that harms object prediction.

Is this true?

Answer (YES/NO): NO